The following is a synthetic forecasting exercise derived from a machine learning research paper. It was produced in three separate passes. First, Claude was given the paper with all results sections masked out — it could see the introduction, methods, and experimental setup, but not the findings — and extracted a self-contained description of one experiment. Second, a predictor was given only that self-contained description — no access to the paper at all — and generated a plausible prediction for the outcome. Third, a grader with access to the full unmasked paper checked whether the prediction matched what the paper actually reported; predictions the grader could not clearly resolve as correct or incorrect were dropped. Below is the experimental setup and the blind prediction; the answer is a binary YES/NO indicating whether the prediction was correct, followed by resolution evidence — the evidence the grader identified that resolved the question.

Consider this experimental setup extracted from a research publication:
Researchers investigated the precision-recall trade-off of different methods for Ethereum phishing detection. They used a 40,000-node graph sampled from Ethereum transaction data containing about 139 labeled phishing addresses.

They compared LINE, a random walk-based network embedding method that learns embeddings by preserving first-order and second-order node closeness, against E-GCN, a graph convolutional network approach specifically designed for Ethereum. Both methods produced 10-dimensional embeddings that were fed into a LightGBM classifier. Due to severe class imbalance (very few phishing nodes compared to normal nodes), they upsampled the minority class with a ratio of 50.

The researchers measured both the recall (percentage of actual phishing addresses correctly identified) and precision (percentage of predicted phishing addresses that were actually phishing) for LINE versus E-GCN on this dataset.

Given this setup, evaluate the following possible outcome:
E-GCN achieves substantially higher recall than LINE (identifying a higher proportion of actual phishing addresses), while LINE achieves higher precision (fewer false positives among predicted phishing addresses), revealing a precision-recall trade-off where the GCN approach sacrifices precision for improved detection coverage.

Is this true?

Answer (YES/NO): NO